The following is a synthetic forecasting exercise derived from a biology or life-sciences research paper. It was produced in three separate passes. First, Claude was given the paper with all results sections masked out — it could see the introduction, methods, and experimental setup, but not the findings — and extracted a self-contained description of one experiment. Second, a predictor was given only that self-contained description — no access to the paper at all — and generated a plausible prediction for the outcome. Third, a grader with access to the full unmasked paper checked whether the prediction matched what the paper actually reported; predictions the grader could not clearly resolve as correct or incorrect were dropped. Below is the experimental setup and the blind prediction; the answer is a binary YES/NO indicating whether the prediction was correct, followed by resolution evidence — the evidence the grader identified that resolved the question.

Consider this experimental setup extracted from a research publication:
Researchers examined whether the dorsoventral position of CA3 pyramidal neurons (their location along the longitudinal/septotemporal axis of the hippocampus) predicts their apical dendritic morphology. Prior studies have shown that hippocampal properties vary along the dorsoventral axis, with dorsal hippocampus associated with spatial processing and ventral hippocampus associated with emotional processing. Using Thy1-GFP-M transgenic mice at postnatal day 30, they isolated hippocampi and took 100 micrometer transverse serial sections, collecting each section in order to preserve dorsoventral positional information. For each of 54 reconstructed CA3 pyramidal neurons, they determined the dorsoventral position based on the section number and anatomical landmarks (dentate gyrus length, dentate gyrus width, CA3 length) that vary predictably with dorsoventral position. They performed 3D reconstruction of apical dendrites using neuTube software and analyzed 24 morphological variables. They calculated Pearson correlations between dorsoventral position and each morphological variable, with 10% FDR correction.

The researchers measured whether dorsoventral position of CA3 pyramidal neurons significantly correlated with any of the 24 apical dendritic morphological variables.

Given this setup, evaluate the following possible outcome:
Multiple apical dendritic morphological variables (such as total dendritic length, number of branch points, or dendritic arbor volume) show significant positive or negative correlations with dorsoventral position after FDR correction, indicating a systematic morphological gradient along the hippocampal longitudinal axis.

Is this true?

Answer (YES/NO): NO